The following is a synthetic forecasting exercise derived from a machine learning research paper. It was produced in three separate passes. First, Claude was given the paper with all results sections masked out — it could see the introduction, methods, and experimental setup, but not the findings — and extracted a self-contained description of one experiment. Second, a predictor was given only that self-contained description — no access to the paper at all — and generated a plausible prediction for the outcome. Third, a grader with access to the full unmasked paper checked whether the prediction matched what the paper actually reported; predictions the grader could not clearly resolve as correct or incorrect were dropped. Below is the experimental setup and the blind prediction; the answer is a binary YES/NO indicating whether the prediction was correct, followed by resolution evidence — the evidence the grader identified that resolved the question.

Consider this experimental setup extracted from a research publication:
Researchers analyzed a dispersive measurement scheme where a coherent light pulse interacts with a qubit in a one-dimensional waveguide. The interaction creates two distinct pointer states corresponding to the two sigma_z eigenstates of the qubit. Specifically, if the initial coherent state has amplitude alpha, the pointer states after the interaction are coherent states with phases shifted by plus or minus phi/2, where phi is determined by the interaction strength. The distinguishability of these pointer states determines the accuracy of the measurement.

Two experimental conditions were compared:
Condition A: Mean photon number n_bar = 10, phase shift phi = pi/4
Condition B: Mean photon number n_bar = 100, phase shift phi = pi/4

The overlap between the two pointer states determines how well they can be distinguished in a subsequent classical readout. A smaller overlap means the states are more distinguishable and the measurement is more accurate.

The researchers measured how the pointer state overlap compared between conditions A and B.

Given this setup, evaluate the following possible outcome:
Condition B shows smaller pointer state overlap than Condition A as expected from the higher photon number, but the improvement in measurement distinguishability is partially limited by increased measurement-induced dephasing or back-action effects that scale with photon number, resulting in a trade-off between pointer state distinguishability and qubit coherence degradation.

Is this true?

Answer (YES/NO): NO